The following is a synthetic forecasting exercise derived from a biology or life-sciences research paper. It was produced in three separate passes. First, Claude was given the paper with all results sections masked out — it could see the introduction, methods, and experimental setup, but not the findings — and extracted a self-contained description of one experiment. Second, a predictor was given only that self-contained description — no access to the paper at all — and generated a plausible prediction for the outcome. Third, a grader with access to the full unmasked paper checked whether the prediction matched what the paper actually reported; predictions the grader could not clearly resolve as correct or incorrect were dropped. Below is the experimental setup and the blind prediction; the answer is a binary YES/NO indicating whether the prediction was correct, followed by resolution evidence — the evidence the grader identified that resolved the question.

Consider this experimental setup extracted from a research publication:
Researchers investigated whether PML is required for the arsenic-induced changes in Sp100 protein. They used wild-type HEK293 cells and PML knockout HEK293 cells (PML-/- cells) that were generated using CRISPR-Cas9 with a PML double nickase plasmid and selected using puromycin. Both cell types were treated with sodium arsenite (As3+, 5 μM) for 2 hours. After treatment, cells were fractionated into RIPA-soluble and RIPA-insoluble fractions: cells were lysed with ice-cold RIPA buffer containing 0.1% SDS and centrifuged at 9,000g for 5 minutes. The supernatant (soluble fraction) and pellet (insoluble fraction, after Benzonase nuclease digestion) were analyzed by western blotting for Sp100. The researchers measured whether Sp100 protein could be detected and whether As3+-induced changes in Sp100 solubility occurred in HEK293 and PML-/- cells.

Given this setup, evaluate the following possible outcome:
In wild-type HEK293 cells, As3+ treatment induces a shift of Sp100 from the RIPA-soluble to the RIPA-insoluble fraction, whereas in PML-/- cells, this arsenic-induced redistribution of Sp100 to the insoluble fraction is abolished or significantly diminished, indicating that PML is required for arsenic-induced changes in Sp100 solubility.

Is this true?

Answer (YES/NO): NO